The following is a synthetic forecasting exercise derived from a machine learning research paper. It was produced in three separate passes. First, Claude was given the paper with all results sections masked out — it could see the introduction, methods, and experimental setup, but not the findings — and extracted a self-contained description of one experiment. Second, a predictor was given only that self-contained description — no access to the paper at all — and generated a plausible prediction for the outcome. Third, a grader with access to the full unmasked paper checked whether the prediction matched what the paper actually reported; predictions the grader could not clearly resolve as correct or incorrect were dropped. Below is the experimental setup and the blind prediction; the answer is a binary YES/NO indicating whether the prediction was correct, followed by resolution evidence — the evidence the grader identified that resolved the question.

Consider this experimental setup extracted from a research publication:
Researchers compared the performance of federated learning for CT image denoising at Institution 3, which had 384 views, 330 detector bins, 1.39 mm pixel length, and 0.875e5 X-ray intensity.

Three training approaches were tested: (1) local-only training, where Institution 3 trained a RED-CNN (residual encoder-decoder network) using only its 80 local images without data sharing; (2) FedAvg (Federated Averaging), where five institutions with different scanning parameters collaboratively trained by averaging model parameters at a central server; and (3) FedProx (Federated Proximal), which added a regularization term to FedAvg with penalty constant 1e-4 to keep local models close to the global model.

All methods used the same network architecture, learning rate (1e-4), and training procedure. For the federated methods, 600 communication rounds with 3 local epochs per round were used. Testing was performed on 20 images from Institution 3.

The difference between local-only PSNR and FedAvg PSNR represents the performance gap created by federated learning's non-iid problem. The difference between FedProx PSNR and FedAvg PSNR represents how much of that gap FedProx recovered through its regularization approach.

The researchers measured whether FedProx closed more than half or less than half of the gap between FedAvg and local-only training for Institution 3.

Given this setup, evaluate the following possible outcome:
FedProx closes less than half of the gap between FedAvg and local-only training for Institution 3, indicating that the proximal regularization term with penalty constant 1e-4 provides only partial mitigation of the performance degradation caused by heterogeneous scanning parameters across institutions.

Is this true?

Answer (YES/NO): YES